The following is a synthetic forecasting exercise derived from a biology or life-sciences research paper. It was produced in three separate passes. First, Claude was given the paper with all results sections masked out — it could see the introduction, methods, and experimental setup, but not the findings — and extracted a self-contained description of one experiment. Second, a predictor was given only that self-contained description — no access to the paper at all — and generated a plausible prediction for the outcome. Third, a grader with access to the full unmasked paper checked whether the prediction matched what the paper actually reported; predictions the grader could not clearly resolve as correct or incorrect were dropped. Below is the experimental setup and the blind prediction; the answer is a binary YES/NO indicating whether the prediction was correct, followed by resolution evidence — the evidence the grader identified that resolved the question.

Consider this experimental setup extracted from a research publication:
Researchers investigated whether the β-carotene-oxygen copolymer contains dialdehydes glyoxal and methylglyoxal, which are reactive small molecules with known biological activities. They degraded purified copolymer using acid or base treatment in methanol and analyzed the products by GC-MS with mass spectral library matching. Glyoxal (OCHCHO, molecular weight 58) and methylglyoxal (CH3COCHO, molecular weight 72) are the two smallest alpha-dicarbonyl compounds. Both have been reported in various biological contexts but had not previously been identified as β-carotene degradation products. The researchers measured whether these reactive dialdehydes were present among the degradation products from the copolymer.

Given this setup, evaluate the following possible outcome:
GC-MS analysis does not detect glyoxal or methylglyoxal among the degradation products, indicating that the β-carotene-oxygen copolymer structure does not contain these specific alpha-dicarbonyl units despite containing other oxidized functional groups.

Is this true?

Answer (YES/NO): NO